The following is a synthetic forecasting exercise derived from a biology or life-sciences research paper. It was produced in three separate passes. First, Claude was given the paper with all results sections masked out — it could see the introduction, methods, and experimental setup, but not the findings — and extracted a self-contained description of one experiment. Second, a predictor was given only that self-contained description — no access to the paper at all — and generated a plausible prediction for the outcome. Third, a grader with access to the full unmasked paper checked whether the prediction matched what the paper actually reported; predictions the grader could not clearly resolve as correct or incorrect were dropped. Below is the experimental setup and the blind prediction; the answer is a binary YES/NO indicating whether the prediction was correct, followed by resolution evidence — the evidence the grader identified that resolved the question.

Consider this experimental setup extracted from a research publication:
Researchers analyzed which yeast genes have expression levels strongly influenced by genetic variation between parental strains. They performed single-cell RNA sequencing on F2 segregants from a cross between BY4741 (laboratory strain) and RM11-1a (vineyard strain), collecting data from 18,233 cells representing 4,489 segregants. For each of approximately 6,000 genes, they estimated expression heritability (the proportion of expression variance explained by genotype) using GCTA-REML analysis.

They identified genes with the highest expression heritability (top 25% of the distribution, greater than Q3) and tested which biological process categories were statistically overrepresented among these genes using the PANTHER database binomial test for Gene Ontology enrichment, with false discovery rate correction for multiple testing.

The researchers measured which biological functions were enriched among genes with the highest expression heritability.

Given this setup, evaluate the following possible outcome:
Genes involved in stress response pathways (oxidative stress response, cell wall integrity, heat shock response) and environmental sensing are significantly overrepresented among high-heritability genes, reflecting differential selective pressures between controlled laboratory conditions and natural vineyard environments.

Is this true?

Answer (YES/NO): NO